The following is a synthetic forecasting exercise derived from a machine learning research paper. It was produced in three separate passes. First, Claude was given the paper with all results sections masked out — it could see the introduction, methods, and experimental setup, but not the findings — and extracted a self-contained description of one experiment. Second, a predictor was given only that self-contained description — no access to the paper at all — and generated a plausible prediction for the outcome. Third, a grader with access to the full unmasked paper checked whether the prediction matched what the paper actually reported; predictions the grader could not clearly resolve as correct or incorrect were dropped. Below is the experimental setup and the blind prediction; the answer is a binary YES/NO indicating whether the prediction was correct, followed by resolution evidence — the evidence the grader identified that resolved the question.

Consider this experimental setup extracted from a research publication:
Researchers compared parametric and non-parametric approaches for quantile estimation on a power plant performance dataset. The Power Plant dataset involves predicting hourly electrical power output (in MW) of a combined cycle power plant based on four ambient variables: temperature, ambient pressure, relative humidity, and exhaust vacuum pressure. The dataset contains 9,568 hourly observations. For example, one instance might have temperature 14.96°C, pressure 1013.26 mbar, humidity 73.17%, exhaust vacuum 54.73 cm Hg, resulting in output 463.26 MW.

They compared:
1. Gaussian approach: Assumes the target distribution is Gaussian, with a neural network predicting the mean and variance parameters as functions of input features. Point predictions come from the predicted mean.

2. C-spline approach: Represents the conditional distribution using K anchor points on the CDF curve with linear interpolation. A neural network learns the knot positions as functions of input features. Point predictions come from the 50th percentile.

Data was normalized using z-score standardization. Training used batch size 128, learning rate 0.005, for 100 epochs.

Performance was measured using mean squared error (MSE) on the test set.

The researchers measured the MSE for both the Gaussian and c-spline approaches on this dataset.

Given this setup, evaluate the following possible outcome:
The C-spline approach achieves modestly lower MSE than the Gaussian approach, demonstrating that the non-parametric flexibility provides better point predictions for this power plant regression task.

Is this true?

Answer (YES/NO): NO